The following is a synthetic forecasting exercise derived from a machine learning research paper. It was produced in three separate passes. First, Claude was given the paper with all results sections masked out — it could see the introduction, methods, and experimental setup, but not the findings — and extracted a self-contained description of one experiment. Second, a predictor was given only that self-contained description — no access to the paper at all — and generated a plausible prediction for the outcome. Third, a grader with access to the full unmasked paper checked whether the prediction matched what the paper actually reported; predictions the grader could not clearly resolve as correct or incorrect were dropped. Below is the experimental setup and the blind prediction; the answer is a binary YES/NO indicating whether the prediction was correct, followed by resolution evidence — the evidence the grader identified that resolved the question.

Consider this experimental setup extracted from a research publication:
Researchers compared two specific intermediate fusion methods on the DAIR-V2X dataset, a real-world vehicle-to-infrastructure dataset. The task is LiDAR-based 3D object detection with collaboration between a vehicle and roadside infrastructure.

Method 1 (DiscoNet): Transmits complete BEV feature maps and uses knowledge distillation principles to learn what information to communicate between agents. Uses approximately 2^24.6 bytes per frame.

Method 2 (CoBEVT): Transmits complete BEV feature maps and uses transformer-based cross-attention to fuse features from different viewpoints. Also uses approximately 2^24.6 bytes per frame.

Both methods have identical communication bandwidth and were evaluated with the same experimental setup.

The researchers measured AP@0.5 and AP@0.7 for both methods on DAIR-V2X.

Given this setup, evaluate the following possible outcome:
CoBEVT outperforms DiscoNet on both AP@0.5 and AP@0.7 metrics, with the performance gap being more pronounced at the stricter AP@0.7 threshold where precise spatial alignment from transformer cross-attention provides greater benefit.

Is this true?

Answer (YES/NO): NO